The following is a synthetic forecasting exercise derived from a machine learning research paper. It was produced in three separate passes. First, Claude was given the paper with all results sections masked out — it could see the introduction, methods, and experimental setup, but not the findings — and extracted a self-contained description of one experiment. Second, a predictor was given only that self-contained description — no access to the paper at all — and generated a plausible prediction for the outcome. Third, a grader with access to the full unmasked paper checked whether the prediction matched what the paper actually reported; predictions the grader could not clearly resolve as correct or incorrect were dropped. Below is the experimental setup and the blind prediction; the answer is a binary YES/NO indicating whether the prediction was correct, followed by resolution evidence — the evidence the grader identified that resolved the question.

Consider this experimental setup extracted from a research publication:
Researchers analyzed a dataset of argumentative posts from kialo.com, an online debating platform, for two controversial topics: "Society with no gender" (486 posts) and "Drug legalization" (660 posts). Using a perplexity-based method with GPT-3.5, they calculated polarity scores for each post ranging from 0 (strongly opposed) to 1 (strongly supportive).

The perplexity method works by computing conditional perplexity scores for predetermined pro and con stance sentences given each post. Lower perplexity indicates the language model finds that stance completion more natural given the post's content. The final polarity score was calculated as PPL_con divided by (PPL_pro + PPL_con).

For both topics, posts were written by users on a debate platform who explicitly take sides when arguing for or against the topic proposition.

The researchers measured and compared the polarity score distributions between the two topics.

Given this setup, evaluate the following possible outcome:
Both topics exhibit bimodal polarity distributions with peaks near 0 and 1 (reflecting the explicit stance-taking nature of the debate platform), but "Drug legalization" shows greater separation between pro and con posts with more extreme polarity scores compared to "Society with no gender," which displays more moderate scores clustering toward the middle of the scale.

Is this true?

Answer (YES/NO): NO